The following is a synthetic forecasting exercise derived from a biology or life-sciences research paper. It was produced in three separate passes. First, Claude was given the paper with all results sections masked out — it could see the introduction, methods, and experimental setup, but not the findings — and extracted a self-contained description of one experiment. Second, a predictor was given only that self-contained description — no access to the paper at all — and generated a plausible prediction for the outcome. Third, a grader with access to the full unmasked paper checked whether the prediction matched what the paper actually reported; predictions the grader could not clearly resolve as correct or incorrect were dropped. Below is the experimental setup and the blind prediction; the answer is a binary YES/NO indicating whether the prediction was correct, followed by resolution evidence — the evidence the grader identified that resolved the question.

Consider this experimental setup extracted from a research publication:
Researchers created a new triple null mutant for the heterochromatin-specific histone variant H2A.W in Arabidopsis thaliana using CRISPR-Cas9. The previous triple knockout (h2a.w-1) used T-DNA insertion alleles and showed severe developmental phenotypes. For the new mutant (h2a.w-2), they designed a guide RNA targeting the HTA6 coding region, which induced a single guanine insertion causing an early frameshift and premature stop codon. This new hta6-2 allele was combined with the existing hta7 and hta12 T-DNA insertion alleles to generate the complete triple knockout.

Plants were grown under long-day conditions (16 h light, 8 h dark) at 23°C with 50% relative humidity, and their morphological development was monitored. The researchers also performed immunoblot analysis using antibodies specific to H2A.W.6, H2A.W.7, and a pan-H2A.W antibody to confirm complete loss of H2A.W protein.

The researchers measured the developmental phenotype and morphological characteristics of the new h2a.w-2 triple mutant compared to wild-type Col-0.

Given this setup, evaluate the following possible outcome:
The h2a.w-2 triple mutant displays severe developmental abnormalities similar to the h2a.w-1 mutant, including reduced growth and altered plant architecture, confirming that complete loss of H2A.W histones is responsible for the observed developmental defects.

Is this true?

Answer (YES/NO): NO